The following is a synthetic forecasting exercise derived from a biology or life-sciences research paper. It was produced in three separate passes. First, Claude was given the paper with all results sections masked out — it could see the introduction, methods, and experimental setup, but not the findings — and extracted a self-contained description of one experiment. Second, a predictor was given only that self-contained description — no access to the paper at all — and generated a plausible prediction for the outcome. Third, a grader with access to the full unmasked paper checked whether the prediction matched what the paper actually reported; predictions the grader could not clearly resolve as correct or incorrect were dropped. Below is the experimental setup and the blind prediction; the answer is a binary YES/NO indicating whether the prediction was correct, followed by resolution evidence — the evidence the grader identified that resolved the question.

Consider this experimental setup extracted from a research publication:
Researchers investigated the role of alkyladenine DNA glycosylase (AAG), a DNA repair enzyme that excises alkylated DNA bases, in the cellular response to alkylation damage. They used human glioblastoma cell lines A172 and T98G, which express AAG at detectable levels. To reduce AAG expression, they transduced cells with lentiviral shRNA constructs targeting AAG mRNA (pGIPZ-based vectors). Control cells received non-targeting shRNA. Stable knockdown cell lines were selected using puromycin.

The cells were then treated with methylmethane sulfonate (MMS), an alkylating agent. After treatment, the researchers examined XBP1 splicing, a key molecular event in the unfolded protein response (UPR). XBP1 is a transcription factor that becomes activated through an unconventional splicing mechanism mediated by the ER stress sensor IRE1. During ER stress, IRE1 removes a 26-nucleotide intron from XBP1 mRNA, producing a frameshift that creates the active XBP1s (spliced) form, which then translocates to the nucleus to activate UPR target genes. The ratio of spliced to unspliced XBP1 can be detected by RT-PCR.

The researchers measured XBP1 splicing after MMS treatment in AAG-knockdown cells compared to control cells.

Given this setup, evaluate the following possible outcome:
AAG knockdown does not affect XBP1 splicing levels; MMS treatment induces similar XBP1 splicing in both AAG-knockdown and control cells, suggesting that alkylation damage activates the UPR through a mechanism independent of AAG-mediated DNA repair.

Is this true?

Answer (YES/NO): NO